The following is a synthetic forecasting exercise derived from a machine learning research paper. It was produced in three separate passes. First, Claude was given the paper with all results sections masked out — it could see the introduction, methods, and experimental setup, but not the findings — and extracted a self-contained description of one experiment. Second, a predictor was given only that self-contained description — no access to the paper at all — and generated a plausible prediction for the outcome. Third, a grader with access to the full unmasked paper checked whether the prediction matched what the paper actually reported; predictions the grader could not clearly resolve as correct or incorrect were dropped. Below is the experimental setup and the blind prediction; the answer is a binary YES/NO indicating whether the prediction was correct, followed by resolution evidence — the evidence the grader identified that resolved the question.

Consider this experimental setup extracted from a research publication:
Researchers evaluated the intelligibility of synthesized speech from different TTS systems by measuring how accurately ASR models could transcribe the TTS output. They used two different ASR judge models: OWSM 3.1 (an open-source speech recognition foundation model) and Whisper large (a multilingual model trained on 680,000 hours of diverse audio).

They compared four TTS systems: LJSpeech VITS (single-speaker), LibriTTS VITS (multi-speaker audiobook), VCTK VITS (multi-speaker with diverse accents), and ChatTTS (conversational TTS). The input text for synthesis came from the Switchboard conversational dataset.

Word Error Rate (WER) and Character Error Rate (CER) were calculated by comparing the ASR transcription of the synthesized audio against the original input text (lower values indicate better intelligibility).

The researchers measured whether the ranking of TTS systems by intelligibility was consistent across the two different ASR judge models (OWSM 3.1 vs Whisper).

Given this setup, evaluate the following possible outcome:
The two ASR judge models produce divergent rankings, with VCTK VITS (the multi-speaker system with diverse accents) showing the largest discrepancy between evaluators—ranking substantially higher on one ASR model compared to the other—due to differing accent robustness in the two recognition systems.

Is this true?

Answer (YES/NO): NO